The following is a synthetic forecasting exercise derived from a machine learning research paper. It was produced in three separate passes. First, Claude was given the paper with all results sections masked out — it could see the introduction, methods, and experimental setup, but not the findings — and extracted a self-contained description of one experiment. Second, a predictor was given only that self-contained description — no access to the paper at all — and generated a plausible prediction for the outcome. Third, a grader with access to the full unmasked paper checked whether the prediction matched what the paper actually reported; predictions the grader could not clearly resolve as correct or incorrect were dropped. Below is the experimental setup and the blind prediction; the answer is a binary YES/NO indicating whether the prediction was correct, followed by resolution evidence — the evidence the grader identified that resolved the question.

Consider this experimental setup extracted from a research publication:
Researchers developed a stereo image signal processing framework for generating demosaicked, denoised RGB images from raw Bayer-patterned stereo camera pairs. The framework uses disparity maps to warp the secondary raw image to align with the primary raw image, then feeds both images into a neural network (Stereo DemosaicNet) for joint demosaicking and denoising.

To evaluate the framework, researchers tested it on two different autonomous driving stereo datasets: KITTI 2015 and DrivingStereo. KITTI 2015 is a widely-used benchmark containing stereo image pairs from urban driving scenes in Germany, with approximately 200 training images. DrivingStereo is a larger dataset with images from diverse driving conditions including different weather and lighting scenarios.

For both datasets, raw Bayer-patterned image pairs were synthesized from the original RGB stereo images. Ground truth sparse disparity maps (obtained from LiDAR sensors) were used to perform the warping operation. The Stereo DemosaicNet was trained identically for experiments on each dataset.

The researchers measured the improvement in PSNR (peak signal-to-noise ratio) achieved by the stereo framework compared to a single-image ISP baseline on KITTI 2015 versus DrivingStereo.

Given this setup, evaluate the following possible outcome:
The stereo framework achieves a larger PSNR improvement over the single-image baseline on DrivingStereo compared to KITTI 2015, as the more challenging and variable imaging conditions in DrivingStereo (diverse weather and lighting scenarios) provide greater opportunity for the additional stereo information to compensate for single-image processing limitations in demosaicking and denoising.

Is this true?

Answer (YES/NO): YES